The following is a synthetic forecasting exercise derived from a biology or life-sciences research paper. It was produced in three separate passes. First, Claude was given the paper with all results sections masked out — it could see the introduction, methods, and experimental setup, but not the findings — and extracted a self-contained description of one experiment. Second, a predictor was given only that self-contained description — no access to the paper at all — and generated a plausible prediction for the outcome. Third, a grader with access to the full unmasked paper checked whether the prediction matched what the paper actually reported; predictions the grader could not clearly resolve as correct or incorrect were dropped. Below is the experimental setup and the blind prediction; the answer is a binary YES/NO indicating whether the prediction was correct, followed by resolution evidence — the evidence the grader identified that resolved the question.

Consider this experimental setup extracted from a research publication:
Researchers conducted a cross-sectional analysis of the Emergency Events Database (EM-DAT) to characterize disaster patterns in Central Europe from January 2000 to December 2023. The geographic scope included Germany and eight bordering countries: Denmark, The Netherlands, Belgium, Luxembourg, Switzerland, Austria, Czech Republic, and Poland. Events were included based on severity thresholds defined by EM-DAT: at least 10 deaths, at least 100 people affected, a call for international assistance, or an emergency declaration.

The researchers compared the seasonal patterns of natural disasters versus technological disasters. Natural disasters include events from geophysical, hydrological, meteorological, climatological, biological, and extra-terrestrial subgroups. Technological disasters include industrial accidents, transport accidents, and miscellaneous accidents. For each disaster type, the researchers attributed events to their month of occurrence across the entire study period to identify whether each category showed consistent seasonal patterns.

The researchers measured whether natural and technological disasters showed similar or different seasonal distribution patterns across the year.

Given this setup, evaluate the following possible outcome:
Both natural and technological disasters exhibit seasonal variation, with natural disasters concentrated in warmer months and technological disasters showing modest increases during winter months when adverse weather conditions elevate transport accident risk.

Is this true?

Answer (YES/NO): NO